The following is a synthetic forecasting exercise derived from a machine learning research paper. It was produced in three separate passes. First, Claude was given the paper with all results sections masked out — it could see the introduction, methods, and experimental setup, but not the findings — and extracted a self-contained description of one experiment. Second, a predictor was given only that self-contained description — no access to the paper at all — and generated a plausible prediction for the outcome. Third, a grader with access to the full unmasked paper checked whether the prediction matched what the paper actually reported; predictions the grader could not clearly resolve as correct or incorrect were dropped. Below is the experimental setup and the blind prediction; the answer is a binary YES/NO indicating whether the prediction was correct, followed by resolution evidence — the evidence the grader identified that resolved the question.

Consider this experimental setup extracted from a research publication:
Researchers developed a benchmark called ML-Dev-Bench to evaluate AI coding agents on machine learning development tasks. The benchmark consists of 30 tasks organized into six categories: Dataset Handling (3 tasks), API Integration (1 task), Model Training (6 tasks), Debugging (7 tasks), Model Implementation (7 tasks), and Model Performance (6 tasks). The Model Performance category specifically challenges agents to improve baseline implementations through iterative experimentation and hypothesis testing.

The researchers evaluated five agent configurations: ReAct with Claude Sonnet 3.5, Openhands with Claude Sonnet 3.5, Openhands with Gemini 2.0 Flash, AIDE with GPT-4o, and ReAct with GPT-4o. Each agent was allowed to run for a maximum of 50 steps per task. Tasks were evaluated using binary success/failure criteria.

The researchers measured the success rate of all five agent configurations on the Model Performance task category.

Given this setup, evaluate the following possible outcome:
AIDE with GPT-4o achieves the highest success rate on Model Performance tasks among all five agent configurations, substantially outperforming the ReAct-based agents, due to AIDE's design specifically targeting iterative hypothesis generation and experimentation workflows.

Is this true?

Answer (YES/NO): NO